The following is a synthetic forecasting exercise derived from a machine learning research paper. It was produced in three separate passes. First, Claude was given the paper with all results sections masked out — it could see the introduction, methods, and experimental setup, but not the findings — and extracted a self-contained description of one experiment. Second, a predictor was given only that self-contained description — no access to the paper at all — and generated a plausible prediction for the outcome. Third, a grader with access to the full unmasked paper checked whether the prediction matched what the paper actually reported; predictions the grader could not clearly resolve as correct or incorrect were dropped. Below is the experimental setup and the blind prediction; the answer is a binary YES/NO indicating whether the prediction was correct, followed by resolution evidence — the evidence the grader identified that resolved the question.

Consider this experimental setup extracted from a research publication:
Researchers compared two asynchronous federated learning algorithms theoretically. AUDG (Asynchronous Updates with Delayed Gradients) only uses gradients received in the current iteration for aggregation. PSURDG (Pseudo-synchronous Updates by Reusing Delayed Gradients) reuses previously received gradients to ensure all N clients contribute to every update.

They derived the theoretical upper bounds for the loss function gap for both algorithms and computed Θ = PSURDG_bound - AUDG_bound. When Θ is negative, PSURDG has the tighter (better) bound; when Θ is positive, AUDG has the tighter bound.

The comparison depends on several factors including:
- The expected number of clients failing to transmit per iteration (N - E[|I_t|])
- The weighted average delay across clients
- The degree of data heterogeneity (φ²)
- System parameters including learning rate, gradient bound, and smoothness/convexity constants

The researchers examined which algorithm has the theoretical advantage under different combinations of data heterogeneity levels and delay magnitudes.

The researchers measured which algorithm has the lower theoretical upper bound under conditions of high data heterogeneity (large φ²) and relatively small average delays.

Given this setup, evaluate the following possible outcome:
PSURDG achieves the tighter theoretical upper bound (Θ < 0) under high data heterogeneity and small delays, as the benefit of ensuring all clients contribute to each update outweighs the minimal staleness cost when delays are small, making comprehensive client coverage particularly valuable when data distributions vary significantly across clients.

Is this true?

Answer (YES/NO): YES